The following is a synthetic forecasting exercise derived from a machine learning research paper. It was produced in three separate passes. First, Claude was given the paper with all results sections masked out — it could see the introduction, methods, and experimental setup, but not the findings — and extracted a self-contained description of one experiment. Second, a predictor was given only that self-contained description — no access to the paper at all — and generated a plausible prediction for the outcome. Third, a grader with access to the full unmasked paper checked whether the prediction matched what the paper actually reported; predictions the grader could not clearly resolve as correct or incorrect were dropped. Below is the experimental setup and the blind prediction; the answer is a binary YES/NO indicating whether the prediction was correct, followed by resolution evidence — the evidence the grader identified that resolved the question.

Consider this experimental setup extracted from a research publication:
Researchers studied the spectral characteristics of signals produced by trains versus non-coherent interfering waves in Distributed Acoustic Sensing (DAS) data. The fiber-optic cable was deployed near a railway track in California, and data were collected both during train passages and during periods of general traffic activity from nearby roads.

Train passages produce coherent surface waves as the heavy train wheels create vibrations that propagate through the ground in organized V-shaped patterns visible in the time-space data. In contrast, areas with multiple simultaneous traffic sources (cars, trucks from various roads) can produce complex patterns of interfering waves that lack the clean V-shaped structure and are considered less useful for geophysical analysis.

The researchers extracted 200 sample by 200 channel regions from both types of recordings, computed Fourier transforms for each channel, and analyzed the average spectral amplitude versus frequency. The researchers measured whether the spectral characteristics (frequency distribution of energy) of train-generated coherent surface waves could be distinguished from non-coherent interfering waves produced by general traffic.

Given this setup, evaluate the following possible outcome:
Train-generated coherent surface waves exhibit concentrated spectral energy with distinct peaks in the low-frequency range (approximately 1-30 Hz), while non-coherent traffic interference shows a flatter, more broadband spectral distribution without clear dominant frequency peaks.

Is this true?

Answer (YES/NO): NO